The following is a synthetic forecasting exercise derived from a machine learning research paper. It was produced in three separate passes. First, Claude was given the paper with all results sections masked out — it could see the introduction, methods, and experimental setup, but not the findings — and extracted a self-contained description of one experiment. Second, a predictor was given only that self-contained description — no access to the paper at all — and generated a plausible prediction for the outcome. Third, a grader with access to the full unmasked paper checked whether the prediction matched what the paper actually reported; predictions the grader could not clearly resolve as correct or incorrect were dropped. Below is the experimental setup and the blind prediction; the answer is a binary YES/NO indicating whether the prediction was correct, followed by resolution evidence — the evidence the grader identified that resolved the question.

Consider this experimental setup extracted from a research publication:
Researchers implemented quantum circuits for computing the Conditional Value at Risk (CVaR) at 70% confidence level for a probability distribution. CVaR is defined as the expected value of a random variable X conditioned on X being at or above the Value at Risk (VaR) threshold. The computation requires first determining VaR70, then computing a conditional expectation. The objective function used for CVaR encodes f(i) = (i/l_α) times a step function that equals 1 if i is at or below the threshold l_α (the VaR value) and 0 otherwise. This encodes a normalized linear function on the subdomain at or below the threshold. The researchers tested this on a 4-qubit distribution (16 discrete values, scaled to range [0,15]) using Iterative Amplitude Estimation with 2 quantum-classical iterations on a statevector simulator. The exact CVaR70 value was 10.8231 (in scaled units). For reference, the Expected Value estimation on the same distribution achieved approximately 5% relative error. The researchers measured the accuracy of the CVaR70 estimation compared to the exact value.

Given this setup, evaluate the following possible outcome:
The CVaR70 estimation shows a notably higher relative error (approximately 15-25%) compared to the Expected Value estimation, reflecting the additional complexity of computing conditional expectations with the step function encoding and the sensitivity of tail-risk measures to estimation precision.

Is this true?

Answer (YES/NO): NO